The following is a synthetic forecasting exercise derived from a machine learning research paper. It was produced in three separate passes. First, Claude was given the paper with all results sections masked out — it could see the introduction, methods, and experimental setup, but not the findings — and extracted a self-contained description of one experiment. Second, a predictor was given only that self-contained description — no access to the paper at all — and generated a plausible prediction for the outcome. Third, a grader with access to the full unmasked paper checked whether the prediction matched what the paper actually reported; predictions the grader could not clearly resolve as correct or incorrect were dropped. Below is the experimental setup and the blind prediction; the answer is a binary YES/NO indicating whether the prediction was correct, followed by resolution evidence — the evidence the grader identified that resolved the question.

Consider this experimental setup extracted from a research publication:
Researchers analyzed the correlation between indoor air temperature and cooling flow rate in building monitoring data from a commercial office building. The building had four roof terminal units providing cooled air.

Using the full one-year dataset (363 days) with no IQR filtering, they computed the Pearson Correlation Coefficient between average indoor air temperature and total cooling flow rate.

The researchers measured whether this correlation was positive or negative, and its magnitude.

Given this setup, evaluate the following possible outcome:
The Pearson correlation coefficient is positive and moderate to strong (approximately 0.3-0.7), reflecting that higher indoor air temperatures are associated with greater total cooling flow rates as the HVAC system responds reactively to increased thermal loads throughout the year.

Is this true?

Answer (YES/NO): NO